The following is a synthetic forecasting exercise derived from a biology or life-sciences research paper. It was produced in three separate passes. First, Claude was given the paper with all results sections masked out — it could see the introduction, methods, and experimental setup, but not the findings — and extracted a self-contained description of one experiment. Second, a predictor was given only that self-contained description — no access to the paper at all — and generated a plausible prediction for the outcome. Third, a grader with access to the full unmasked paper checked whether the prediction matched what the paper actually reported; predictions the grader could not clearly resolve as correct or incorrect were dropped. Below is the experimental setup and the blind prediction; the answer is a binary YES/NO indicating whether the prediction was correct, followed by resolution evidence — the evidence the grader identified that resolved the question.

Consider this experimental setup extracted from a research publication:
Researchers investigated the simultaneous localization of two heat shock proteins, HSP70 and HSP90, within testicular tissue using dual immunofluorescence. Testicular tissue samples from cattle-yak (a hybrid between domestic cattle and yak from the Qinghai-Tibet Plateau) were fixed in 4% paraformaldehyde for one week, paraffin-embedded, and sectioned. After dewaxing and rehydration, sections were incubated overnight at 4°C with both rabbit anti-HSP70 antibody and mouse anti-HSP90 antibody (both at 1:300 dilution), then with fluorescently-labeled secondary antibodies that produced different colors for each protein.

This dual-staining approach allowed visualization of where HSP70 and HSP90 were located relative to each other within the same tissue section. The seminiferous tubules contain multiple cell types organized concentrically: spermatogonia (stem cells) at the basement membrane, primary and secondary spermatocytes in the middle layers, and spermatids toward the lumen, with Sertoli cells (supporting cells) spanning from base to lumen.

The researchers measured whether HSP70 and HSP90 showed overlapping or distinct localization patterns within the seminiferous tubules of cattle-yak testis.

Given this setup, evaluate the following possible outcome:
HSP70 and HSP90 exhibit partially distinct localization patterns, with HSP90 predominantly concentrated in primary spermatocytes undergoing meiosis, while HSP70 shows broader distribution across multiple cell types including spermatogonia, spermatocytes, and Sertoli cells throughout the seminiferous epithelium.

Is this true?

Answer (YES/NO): NO